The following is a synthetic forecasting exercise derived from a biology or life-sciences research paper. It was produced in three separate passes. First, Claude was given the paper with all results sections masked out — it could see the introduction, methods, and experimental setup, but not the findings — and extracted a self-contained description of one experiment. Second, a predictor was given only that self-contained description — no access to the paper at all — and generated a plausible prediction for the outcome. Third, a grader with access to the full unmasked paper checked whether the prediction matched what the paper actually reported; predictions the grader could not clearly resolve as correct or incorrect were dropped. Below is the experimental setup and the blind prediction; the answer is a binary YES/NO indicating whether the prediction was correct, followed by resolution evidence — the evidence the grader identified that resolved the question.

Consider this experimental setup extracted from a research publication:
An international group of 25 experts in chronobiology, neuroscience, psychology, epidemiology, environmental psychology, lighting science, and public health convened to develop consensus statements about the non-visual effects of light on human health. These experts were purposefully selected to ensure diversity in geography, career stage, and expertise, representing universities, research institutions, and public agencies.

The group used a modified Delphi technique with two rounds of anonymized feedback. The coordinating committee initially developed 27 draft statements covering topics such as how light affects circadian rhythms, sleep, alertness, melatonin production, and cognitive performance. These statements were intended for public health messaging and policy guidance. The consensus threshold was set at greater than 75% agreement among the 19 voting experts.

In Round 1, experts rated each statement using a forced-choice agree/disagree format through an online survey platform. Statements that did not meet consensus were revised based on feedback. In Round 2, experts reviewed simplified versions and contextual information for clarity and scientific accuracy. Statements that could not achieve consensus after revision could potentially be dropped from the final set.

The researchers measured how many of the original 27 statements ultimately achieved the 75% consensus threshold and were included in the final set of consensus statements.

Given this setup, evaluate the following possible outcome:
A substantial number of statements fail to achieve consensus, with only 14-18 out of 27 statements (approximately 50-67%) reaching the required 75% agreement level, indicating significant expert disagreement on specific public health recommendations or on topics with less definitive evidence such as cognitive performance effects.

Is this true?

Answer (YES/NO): NO